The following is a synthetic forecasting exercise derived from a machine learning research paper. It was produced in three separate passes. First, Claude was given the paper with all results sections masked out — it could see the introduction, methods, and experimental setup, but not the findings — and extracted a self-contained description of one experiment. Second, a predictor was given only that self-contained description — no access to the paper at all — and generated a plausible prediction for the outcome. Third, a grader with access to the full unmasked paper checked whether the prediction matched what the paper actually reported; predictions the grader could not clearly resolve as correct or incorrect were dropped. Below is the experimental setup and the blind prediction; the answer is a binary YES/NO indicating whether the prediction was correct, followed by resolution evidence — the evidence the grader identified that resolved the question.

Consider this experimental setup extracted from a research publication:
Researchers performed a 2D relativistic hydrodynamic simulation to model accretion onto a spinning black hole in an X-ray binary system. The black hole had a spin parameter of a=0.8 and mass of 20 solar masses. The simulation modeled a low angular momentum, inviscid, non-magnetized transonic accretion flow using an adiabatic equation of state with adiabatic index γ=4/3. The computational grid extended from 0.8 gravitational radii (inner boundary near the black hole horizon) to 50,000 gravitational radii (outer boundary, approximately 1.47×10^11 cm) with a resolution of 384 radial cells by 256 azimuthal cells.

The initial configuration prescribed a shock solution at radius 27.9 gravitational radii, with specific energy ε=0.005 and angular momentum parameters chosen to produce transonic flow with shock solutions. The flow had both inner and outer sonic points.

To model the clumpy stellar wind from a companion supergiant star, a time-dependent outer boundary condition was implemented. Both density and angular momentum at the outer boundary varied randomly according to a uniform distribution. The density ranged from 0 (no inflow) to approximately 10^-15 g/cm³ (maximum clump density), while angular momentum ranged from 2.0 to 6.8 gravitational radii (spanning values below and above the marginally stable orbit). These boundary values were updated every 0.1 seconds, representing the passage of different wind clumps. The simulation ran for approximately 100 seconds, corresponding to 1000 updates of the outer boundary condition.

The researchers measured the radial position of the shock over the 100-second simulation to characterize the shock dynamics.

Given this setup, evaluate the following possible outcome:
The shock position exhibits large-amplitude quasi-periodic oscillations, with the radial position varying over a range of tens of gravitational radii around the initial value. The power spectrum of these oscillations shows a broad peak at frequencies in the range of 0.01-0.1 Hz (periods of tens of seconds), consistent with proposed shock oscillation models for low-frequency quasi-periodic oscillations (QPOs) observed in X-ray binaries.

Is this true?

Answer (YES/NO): NO